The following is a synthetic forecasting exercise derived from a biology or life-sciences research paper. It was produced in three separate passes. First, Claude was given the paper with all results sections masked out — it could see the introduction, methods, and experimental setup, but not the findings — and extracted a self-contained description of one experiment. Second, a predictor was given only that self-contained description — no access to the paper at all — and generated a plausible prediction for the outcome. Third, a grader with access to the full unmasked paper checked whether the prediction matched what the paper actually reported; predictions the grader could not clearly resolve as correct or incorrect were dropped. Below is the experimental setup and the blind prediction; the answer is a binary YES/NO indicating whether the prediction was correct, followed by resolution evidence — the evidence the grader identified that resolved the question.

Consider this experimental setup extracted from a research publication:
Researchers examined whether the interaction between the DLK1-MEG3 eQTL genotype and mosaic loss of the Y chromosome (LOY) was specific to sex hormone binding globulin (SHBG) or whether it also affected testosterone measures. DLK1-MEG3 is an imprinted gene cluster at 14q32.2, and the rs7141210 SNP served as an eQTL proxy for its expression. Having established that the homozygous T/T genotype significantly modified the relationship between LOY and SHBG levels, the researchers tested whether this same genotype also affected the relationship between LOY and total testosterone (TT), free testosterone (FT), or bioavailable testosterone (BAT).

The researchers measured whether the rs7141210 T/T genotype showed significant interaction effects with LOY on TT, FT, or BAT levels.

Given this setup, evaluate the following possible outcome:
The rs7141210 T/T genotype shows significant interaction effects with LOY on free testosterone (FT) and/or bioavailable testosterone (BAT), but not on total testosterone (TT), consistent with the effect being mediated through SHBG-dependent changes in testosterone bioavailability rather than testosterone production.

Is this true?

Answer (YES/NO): NO